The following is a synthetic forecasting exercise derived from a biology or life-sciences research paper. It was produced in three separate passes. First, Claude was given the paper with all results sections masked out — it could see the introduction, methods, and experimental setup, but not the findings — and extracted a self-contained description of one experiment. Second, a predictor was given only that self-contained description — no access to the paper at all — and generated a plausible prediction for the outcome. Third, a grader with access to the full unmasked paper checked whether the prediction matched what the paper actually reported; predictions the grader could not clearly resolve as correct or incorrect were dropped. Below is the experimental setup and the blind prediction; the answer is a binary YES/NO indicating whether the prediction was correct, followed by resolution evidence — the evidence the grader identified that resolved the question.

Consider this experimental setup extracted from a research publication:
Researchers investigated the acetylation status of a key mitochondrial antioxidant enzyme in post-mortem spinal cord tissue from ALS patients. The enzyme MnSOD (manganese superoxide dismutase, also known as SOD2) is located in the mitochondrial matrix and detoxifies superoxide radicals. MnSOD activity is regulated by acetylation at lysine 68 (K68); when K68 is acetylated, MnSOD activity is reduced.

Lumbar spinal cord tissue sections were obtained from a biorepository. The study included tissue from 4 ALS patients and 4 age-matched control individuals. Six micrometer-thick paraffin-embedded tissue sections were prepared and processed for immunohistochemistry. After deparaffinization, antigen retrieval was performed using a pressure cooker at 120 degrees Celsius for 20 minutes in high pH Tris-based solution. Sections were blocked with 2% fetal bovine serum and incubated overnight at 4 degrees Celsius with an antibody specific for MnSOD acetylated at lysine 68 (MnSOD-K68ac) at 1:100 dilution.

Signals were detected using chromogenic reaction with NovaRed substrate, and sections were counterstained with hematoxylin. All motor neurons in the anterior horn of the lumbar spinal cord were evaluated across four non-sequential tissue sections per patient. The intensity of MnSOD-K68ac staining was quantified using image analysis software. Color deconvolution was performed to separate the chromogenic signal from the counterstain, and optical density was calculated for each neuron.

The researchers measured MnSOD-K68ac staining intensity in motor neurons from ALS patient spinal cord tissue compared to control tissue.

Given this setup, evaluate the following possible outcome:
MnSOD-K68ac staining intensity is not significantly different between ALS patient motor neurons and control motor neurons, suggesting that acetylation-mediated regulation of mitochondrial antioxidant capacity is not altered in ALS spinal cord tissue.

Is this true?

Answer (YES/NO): NO